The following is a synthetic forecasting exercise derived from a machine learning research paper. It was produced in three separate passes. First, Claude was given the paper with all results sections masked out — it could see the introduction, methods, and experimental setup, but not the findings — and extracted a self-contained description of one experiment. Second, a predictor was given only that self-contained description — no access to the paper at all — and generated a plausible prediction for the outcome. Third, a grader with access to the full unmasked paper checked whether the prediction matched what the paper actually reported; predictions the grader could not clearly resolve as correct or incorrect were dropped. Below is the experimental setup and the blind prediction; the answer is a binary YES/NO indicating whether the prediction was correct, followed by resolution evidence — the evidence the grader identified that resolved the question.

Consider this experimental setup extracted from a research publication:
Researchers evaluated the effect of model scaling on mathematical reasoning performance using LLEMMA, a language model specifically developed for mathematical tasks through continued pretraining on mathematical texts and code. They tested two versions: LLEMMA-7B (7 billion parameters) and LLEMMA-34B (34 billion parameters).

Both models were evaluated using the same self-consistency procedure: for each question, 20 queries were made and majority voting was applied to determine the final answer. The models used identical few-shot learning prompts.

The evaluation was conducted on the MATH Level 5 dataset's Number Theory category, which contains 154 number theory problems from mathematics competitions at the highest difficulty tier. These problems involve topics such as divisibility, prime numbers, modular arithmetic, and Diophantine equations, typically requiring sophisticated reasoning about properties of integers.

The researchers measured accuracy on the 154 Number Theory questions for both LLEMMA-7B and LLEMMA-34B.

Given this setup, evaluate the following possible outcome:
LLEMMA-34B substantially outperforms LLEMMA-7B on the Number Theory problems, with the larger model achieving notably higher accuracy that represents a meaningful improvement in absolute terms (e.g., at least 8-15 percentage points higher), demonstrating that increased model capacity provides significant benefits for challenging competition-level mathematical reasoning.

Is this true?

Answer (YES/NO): NO